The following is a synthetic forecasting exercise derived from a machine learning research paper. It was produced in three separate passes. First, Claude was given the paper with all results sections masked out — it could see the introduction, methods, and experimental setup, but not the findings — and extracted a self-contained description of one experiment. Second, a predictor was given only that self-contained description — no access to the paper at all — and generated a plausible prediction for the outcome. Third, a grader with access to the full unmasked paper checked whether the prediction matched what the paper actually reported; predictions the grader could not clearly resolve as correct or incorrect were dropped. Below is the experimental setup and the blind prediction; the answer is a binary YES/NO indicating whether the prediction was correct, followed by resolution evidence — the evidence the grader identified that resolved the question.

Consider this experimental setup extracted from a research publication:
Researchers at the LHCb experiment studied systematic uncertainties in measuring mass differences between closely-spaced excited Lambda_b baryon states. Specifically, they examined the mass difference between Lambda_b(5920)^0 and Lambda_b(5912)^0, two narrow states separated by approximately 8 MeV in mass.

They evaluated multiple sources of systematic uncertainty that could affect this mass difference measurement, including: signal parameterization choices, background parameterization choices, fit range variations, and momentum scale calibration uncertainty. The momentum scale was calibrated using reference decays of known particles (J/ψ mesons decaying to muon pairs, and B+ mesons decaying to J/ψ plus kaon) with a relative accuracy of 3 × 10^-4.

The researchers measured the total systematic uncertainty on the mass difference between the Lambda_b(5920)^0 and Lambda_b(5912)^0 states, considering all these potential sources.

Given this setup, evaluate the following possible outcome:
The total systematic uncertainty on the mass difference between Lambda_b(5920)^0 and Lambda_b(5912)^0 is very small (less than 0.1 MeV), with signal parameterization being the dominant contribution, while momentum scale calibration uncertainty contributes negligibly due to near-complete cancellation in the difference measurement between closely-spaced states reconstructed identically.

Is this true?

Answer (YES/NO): NO